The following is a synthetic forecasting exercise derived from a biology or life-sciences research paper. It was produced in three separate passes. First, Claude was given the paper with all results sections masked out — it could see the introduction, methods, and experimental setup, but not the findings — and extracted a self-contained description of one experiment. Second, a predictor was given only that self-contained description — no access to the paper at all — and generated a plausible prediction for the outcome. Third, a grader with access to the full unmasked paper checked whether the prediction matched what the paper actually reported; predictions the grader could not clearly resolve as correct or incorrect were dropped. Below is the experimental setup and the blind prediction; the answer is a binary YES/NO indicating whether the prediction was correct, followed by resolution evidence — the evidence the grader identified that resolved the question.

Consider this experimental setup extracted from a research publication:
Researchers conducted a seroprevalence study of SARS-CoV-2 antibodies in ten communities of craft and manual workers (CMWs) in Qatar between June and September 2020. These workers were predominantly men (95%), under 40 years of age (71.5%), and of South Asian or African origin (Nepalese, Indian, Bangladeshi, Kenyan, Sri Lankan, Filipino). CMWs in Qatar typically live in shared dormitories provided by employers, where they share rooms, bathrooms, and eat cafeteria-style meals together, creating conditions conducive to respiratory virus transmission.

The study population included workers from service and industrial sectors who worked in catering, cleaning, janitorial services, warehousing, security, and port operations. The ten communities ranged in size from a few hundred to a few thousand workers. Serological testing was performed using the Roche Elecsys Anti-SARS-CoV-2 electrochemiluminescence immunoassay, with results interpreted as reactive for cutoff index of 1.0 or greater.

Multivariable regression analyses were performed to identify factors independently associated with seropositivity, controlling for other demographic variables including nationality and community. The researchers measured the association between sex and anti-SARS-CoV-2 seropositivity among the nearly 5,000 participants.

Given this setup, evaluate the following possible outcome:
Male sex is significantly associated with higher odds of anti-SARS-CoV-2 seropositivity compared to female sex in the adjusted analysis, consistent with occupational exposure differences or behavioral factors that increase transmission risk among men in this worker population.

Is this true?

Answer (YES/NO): YES